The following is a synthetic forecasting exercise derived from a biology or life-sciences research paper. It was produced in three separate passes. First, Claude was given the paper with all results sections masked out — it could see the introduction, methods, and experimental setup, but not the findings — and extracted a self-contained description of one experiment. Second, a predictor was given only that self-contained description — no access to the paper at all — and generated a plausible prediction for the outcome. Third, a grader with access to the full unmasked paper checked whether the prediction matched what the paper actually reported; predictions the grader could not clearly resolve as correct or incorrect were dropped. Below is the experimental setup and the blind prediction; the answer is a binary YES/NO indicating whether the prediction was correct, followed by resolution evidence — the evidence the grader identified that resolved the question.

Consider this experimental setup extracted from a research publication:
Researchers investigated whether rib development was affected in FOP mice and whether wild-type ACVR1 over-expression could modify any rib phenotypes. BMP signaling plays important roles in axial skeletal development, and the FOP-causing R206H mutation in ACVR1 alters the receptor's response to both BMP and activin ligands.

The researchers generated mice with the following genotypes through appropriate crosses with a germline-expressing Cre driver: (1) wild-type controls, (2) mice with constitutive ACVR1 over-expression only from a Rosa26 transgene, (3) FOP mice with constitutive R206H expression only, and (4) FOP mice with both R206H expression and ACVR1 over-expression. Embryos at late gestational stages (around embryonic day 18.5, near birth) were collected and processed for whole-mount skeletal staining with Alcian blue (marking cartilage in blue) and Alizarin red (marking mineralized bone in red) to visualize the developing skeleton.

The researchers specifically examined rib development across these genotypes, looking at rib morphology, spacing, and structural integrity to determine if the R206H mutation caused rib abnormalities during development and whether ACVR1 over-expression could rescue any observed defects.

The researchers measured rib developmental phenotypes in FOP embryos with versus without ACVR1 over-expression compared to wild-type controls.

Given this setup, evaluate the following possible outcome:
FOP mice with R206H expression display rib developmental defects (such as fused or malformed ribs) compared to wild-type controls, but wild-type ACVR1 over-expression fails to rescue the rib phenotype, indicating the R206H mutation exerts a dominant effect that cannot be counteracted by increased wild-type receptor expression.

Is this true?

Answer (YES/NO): NO